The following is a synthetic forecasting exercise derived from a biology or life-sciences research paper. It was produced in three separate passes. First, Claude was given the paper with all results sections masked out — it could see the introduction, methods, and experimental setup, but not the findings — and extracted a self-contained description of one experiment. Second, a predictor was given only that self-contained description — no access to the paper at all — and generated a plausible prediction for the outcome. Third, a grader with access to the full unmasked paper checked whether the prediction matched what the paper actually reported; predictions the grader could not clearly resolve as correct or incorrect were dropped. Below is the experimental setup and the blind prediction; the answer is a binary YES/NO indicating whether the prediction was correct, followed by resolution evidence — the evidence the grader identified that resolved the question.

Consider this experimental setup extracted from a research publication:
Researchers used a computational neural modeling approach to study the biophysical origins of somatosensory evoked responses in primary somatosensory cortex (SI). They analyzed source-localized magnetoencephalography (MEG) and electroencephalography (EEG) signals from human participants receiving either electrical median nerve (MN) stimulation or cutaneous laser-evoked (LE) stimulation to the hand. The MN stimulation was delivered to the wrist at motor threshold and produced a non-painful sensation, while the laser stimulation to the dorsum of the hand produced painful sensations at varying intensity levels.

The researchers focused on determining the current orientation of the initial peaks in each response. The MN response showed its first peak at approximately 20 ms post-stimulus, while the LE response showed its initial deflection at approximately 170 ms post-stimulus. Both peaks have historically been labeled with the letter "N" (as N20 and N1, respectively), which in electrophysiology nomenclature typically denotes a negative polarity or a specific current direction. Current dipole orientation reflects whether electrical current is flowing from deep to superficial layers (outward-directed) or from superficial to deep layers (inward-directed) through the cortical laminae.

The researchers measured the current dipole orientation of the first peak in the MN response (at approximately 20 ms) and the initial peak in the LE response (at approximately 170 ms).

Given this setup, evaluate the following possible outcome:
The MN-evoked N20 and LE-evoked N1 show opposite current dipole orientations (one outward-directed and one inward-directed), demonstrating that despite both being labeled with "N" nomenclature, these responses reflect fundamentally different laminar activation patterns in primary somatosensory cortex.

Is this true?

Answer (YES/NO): YES